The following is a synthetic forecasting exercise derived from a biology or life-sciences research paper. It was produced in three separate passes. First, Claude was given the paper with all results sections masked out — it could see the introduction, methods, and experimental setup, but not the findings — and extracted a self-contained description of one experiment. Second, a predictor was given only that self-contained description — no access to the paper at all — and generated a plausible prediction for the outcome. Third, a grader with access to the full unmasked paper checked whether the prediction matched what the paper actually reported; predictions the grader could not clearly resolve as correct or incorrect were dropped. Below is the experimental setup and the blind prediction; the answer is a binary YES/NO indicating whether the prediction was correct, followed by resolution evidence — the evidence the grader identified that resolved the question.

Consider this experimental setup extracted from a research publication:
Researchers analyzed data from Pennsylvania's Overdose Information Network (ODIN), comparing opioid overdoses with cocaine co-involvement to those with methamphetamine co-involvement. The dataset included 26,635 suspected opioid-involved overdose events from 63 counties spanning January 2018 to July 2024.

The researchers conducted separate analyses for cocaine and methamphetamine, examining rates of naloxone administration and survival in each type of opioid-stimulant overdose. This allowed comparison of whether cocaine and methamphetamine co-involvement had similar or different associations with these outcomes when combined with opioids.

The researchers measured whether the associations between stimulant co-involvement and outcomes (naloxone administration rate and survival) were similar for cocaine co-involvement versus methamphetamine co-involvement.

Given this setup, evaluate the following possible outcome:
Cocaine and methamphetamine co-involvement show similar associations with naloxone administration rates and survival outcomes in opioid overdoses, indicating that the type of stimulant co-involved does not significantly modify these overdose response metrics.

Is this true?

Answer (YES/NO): YES